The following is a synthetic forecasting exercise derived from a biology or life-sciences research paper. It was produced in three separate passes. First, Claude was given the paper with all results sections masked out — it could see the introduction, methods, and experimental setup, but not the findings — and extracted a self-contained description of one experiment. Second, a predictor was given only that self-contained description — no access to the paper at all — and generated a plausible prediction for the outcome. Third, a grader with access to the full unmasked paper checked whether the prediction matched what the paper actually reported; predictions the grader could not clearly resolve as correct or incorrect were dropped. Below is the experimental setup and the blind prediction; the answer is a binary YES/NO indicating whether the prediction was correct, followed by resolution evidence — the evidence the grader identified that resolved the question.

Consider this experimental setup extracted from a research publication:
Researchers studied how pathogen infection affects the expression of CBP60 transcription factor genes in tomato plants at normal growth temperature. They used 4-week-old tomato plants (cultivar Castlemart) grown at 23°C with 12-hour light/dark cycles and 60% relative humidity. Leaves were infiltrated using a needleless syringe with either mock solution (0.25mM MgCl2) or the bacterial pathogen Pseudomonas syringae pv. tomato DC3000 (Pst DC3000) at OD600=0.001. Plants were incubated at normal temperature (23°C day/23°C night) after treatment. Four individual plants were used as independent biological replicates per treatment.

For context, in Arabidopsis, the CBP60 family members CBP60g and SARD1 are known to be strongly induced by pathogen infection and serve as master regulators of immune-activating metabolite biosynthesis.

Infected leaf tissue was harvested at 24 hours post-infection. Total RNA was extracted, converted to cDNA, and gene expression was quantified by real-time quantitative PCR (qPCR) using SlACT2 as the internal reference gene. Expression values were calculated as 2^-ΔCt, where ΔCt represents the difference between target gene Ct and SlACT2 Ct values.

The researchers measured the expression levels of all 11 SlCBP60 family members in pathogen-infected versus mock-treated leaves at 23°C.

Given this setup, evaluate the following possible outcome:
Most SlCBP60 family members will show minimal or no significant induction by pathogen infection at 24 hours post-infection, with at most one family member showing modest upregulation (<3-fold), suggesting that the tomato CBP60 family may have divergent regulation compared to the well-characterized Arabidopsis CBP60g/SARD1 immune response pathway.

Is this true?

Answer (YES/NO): NO